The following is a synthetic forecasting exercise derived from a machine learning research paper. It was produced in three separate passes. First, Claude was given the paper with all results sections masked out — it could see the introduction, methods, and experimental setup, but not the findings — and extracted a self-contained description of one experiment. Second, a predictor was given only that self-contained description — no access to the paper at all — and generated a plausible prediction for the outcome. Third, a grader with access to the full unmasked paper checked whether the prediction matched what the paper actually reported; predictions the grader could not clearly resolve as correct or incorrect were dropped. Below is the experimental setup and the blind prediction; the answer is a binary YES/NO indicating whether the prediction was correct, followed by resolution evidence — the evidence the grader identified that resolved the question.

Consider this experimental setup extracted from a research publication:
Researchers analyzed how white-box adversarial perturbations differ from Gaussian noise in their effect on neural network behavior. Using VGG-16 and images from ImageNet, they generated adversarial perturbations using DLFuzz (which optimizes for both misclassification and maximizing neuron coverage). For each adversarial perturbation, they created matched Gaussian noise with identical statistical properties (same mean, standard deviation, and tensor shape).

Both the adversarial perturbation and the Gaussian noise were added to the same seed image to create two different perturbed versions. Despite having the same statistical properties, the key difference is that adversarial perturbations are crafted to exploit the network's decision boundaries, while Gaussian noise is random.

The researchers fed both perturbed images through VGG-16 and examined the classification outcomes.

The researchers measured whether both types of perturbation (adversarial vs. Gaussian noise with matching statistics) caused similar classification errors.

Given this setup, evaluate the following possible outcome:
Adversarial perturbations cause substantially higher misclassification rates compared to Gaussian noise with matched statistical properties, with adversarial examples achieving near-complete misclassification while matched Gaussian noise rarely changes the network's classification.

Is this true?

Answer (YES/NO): YES